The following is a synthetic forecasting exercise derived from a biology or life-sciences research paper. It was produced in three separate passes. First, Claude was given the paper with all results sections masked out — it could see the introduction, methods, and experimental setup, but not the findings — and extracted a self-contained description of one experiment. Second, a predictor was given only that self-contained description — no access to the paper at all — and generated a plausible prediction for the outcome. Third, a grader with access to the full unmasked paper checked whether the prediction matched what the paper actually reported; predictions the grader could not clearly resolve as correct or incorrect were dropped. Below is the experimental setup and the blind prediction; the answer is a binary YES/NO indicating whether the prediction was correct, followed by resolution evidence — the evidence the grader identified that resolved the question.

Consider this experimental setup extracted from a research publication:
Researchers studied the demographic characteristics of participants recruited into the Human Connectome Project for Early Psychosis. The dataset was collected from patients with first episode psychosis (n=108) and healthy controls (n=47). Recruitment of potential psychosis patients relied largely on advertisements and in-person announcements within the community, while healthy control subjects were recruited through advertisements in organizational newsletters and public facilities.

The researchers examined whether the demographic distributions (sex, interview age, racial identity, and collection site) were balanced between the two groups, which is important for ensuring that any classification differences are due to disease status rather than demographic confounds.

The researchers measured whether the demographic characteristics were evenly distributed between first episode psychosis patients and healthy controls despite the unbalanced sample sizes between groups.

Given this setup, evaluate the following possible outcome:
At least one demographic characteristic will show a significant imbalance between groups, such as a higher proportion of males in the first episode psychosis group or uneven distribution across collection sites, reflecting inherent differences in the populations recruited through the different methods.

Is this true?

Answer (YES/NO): NO